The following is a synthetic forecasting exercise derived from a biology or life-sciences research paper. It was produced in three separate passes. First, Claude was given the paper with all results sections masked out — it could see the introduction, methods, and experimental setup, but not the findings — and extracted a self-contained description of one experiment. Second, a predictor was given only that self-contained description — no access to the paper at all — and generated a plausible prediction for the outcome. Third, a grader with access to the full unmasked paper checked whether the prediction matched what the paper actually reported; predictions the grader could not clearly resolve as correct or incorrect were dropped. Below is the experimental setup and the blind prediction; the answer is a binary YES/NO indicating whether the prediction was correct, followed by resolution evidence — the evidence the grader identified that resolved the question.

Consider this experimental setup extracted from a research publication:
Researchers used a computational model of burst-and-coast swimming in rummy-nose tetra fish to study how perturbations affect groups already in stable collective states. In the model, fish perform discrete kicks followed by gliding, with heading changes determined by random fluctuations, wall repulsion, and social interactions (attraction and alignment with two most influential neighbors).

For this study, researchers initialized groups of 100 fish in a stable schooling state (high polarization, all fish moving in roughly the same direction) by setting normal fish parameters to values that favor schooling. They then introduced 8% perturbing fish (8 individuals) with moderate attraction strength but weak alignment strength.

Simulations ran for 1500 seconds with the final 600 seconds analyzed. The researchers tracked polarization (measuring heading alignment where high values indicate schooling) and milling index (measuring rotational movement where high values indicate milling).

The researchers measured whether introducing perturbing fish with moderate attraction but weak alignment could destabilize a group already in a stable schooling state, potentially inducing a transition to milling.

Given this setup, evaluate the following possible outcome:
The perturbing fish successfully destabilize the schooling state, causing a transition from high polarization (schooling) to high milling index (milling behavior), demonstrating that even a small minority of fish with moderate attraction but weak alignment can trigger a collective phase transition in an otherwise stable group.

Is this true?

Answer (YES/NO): YES